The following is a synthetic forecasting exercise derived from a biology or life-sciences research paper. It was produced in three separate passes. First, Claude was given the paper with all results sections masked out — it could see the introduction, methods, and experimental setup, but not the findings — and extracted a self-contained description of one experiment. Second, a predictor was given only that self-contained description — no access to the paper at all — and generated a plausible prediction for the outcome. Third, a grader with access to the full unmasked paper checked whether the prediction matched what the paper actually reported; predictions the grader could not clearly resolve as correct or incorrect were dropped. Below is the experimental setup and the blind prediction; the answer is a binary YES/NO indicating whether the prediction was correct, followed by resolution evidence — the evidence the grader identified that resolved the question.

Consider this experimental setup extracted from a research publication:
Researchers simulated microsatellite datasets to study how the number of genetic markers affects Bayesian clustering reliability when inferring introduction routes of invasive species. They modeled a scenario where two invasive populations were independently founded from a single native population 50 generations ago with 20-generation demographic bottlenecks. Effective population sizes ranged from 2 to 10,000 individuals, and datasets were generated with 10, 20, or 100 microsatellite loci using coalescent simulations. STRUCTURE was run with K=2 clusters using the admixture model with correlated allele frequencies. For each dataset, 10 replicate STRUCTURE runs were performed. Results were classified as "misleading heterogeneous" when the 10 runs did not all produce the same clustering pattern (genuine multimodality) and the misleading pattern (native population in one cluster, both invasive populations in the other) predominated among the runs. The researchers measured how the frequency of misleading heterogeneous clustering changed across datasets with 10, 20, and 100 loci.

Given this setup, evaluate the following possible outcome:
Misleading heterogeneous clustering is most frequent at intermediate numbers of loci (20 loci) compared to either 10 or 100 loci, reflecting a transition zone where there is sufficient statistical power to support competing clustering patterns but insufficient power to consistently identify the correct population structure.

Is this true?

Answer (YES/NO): NO